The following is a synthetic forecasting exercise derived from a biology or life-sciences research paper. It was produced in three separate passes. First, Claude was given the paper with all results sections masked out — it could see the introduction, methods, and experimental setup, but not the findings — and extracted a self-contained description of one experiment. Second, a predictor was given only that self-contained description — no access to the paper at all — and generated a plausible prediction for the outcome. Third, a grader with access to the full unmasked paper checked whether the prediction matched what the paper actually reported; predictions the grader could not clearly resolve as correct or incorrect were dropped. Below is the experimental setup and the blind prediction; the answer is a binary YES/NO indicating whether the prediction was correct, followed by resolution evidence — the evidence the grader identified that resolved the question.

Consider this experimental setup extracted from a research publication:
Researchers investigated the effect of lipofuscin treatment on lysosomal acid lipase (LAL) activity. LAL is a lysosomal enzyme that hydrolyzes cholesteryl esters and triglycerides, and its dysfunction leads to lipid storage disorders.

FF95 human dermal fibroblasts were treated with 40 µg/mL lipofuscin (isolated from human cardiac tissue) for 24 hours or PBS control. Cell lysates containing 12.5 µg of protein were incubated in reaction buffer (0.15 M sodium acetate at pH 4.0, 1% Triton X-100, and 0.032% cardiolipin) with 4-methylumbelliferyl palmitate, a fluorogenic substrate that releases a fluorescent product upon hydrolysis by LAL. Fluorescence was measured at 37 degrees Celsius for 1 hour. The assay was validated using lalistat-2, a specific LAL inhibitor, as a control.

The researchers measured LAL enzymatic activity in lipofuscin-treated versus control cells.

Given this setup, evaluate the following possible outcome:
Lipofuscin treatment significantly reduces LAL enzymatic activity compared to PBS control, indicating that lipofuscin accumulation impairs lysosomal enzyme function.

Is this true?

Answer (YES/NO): NO